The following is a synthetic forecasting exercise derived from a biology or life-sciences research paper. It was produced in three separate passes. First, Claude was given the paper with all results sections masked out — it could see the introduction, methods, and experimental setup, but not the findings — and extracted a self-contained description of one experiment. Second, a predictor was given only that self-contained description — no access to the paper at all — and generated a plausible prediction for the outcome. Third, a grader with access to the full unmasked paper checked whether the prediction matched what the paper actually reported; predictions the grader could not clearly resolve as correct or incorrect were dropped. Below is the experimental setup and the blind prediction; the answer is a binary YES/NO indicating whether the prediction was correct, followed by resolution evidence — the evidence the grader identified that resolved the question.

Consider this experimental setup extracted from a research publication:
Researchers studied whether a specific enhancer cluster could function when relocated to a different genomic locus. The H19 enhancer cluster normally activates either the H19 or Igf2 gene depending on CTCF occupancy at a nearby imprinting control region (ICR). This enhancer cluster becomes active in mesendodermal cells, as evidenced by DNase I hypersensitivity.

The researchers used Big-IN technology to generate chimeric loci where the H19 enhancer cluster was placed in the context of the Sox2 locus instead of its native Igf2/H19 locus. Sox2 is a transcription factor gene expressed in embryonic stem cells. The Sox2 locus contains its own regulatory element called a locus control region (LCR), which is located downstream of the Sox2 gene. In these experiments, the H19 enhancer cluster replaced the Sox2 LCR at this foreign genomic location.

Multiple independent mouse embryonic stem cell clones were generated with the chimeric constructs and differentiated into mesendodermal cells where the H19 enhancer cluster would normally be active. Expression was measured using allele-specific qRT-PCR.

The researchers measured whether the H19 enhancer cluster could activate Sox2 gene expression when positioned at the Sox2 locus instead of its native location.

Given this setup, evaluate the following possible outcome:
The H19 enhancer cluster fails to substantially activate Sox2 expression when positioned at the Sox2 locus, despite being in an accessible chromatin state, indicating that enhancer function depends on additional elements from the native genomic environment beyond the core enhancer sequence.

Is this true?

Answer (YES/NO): YES